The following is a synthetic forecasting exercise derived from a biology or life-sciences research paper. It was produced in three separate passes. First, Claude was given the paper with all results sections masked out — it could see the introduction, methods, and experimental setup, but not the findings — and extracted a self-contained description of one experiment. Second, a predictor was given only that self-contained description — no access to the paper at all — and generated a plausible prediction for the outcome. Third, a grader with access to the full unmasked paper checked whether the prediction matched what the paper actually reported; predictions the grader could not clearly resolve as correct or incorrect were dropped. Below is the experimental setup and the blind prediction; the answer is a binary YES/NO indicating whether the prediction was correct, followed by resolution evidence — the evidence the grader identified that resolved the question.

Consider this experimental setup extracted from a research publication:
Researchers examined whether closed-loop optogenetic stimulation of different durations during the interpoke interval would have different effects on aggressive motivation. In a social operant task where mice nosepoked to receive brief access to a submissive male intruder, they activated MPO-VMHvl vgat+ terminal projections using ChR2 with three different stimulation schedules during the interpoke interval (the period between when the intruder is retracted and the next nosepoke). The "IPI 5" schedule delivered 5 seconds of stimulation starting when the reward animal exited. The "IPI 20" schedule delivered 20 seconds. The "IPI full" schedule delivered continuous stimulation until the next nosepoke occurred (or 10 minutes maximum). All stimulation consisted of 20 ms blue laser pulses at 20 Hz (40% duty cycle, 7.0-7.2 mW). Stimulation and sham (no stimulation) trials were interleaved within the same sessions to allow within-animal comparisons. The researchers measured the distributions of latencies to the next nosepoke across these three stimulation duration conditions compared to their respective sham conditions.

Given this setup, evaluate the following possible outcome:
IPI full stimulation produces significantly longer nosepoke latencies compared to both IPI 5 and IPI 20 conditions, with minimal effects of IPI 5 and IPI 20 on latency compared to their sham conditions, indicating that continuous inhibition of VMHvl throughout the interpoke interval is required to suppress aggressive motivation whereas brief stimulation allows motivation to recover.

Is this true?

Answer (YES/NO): NO